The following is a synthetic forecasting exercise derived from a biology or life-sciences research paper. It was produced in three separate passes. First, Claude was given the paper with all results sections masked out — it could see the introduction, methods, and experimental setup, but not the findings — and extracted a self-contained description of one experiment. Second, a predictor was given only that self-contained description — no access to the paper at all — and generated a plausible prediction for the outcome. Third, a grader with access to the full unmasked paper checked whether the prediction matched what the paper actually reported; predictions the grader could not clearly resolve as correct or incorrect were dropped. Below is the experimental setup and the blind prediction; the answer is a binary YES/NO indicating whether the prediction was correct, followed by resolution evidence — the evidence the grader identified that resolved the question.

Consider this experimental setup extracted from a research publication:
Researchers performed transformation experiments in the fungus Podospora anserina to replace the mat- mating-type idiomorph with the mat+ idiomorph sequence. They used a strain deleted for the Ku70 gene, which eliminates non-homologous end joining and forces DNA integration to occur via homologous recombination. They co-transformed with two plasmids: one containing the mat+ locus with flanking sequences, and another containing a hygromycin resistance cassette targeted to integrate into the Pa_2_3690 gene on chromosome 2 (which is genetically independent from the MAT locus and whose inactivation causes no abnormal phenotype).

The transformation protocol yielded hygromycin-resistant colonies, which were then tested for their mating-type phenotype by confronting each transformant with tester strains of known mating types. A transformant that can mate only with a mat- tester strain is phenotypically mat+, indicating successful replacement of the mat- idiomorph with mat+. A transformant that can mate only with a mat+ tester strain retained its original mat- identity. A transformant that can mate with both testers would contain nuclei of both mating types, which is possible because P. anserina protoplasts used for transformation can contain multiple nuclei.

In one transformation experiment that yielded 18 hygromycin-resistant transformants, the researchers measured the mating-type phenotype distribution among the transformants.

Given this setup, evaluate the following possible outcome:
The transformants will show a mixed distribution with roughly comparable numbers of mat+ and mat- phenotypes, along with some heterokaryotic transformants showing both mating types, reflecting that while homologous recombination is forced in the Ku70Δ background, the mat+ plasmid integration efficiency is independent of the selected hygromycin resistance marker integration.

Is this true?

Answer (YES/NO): NO